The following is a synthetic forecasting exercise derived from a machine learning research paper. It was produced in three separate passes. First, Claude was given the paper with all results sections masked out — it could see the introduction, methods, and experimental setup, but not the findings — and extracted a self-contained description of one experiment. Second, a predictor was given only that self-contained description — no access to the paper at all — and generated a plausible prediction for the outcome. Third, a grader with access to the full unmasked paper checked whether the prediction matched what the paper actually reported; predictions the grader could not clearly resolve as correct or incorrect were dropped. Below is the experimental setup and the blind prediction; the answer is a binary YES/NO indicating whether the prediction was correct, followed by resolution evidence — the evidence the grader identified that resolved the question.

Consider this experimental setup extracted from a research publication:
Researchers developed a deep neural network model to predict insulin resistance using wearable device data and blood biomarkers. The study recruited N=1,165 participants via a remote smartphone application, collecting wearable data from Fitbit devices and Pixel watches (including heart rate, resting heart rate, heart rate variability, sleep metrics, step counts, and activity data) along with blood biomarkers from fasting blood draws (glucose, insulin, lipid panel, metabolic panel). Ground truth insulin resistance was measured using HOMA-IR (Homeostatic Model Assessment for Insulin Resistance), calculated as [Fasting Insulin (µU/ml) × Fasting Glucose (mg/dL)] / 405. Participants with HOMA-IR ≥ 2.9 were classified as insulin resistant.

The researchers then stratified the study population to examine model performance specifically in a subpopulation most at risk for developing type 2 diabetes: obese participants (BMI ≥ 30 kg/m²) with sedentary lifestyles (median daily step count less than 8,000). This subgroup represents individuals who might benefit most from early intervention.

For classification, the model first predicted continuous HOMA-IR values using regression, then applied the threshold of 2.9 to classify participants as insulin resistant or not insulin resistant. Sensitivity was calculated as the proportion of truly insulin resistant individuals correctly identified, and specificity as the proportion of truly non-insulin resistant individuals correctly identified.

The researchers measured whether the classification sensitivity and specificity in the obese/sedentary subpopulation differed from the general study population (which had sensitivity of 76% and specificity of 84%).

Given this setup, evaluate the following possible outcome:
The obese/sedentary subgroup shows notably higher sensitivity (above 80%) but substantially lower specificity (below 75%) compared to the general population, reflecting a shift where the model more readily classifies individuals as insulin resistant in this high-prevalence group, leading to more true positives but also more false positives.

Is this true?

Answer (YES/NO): NO